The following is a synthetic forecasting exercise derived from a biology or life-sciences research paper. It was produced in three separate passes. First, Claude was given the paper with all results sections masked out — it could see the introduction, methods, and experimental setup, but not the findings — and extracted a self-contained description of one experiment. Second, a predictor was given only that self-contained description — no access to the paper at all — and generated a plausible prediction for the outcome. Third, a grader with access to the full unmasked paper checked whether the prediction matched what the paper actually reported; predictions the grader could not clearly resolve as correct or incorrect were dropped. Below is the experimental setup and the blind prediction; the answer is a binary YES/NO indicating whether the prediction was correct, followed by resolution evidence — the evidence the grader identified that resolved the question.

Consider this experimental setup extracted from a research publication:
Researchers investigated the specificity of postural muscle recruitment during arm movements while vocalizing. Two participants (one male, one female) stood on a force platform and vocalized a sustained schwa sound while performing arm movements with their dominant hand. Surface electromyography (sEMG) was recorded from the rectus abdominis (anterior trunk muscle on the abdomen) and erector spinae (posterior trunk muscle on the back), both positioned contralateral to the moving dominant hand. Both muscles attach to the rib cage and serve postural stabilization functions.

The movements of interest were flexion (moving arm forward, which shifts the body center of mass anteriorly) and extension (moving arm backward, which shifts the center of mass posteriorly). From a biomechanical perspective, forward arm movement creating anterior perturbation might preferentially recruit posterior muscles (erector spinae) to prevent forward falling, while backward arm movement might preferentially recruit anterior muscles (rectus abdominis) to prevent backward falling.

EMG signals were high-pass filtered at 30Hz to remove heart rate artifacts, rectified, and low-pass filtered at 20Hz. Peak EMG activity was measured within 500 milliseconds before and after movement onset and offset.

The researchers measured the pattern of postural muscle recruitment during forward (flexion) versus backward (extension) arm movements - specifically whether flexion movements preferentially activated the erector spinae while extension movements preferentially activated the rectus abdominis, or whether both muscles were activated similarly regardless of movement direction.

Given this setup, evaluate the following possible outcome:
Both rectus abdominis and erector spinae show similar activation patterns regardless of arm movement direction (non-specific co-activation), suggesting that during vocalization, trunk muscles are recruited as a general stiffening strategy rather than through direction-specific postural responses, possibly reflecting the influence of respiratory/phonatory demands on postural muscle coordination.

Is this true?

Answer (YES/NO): NO